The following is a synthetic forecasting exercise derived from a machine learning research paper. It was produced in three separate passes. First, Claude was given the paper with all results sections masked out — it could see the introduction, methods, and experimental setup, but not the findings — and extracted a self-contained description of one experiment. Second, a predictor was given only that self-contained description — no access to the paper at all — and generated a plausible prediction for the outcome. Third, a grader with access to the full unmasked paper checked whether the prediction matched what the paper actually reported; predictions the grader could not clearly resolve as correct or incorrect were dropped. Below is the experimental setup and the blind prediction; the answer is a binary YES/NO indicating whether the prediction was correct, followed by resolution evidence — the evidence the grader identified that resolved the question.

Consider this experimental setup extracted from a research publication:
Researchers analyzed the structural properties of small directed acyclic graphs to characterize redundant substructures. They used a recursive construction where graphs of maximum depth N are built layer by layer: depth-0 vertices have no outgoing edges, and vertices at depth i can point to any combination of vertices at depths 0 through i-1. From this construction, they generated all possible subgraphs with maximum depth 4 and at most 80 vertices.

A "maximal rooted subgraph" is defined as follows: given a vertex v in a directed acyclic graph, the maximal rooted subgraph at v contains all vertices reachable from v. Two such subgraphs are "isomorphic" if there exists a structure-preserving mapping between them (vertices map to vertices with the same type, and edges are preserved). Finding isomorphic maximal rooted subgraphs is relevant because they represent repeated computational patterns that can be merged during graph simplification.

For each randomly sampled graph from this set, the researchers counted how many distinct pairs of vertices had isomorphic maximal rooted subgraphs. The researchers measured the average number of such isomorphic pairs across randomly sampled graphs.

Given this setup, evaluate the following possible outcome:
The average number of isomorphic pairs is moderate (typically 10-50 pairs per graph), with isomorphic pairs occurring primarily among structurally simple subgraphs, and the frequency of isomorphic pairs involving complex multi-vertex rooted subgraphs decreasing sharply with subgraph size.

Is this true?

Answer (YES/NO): NO